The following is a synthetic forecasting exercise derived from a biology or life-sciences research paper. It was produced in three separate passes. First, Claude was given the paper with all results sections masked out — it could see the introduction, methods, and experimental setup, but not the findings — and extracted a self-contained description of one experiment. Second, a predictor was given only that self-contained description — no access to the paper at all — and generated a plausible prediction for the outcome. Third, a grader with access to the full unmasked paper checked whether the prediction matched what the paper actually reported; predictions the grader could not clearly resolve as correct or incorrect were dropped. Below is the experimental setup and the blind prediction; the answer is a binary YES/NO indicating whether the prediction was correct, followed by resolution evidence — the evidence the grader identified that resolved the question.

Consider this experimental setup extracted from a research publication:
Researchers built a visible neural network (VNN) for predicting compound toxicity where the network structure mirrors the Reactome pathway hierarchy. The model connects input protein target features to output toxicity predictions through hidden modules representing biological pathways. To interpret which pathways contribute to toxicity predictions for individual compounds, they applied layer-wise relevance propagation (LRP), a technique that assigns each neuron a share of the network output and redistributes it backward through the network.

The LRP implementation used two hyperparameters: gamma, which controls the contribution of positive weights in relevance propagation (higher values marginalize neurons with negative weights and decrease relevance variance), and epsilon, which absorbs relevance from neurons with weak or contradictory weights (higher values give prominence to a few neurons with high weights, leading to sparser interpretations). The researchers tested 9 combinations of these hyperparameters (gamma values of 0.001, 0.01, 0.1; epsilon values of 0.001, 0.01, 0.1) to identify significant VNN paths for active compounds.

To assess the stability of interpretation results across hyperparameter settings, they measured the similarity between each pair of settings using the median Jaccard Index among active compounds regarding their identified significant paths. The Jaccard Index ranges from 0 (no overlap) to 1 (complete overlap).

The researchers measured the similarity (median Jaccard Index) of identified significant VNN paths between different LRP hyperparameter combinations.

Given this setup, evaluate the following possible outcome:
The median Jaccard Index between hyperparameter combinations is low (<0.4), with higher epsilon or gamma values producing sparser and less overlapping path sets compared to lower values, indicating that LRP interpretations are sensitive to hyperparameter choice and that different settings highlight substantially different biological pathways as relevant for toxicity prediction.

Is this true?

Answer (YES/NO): NO